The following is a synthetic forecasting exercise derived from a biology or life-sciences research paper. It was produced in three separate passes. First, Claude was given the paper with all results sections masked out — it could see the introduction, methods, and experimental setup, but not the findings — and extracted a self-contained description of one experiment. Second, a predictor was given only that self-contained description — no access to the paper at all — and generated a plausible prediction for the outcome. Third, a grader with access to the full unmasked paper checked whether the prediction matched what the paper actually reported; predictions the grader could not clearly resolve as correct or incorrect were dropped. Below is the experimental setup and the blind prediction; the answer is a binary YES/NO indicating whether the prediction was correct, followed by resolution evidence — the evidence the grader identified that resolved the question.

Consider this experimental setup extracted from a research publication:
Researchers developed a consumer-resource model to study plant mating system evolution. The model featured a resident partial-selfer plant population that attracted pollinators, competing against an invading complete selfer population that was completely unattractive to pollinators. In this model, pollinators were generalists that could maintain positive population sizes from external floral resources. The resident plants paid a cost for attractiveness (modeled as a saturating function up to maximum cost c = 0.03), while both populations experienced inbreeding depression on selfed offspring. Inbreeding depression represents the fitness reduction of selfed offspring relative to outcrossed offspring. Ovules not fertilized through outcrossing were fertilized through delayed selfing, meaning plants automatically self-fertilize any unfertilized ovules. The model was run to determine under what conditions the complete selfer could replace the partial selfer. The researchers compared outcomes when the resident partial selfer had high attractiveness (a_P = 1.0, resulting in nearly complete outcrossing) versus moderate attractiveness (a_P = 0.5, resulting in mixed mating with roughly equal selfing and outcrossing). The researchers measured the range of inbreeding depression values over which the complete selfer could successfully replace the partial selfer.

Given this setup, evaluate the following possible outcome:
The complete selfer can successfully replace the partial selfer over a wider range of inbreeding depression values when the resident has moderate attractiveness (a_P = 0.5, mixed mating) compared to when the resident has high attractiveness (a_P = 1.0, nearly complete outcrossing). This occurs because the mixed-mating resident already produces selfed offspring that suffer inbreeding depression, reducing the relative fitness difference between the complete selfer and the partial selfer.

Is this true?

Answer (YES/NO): YES